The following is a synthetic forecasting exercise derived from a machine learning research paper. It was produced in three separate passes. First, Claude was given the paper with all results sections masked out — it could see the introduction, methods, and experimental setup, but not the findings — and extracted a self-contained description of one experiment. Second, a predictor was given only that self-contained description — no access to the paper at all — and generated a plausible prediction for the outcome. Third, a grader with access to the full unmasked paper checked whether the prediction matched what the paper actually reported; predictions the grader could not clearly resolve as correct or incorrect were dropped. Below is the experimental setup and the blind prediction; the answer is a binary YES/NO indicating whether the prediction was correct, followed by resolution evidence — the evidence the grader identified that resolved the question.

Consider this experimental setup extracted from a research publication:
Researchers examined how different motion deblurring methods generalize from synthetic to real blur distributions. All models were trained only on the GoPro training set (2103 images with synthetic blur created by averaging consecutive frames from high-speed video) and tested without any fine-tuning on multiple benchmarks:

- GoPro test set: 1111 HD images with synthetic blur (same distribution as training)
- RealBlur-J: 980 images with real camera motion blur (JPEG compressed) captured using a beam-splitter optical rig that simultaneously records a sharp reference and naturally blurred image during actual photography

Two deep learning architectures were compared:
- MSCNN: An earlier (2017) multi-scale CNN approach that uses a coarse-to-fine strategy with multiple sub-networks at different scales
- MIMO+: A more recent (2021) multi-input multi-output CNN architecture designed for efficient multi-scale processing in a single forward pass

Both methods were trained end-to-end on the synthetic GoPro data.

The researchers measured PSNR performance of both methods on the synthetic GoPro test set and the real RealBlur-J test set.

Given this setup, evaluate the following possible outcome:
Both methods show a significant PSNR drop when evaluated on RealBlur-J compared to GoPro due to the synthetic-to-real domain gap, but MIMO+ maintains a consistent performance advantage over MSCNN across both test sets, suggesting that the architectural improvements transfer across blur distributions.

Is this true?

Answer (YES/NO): NO